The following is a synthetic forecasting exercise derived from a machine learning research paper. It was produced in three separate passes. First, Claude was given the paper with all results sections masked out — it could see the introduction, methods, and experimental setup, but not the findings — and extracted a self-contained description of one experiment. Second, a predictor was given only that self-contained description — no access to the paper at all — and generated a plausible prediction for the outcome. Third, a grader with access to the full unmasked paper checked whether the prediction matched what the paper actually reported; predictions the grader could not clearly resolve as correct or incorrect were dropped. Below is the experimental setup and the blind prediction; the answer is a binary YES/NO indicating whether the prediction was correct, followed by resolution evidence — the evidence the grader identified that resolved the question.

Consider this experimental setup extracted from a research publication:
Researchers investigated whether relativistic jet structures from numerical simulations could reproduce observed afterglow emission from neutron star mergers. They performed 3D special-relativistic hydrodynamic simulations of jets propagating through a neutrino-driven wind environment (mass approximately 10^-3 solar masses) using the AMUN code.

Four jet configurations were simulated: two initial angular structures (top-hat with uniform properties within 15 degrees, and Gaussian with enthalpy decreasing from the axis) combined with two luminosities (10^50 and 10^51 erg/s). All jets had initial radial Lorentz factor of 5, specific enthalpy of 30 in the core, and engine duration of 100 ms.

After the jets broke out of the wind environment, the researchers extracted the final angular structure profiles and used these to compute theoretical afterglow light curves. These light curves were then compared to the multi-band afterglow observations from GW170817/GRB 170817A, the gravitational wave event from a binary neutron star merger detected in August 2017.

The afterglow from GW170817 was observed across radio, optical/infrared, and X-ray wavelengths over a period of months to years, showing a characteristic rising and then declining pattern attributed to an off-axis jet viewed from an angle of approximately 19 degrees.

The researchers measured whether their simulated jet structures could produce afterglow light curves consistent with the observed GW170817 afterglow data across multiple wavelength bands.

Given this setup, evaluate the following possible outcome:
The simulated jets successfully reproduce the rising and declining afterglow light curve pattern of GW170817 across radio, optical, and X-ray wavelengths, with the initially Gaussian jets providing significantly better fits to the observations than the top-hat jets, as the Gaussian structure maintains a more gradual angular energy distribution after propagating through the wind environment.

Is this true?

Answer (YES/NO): NO